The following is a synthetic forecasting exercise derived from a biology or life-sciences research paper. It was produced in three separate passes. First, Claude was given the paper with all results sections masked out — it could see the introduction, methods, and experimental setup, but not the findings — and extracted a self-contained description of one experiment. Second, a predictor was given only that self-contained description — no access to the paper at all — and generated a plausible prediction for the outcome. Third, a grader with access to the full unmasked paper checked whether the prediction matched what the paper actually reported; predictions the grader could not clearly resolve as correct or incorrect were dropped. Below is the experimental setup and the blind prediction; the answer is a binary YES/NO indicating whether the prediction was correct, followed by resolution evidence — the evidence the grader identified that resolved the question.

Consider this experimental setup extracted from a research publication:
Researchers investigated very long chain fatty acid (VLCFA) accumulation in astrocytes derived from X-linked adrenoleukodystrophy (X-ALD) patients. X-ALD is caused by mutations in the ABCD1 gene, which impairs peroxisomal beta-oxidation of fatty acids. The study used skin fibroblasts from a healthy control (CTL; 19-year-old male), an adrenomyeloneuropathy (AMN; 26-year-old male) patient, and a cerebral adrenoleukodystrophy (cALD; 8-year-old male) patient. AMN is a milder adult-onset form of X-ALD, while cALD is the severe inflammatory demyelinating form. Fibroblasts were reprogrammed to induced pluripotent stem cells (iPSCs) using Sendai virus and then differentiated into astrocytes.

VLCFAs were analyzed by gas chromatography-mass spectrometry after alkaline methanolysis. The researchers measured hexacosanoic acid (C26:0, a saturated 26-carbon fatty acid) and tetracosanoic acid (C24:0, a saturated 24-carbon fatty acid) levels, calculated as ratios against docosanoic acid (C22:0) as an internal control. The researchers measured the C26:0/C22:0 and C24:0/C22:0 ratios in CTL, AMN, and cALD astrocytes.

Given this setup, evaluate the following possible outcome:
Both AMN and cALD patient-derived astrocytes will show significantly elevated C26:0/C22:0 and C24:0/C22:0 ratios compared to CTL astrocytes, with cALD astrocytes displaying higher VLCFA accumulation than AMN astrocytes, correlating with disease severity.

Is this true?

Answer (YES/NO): YES